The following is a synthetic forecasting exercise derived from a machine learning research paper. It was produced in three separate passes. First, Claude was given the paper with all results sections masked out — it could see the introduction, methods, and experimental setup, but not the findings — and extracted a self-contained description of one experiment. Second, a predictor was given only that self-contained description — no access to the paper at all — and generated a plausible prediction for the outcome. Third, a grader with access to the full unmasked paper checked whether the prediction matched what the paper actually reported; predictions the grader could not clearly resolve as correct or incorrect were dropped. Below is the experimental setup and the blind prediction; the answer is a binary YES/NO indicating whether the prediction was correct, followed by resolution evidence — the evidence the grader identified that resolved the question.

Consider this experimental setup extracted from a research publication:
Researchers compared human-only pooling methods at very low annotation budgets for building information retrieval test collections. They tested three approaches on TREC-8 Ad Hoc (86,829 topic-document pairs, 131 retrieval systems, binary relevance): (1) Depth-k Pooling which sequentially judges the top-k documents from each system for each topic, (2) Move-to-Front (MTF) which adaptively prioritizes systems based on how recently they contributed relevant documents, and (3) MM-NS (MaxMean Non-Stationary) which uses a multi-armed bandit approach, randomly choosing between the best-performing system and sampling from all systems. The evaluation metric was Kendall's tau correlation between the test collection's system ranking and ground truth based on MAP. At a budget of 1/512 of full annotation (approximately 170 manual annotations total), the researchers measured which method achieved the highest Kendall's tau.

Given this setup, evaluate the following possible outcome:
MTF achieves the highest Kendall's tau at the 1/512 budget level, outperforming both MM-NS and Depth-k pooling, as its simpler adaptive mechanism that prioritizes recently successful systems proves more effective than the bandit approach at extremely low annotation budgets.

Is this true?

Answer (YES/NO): NO